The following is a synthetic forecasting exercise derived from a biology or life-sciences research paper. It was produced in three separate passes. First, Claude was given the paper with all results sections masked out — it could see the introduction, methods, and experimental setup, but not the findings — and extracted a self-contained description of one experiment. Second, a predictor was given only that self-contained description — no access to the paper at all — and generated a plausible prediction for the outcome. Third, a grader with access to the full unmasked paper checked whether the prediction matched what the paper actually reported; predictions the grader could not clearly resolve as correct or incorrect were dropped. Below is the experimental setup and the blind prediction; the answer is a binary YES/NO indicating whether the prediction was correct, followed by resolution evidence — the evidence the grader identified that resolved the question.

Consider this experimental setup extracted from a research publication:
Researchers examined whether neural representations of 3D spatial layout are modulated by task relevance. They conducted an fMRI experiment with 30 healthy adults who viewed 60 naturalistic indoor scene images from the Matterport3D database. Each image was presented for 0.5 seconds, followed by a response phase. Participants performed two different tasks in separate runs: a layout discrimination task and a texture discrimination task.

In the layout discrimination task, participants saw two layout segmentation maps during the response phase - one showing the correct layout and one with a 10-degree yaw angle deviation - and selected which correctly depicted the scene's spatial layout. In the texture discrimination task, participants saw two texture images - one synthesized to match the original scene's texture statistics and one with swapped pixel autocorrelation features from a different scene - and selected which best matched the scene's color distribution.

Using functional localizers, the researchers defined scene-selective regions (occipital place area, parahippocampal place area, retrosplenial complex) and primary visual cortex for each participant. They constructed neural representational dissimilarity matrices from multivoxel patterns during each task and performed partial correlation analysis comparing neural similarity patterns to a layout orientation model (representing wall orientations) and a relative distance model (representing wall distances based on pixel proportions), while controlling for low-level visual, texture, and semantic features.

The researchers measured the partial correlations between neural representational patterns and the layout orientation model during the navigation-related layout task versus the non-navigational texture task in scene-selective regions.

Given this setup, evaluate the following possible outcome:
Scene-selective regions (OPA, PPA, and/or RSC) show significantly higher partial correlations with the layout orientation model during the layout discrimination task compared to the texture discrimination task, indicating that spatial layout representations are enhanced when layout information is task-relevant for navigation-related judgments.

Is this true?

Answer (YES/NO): NO